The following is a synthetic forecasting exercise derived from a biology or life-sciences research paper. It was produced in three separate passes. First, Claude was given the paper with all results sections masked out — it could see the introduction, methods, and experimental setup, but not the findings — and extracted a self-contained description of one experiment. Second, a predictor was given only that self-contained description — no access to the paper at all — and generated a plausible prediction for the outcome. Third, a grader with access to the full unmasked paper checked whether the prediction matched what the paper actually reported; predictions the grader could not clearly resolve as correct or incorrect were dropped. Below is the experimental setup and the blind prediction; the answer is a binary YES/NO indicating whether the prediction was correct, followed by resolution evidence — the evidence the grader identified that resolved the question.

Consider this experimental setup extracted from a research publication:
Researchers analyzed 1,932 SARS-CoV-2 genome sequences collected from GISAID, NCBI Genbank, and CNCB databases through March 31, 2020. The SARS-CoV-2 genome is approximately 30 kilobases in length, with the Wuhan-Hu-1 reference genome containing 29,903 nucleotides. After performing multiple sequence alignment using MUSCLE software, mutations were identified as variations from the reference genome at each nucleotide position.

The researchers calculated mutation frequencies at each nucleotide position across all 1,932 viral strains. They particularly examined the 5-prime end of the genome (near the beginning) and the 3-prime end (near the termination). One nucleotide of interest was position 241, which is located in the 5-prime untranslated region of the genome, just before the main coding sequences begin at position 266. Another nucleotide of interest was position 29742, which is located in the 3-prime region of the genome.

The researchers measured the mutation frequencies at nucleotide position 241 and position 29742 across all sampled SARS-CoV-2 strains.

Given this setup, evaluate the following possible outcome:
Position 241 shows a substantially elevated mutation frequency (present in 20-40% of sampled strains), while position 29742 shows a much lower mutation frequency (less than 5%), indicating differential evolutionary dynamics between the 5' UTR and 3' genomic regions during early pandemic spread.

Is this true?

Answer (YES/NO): NO